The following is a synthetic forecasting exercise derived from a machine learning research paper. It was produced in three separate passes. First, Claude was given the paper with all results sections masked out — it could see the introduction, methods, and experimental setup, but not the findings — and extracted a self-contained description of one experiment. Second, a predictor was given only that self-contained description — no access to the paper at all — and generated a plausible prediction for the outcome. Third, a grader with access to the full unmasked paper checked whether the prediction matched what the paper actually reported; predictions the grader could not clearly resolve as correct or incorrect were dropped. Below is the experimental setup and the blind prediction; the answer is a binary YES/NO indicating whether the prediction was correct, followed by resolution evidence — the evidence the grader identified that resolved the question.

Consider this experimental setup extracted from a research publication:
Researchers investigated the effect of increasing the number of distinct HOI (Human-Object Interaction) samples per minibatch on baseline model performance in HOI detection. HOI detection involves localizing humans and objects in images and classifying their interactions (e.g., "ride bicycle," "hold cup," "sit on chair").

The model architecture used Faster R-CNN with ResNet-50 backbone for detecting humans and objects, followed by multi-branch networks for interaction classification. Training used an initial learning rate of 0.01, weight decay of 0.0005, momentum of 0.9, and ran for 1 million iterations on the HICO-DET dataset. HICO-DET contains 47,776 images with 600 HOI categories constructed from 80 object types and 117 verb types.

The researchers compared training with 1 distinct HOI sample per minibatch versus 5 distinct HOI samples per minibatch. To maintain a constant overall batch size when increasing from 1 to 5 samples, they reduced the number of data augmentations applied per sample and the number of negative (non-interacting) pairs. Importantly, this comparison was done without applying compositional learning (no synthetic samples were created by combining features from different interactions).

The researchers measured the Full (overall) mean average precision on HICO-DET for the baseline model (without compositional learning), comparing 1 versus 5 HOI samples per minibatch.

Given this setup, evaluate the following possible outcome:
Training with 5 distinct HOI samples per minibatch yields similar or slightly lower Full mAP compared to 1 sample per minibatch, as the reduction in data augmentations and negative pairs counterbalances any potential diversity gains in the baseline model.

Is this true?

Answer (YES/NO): YES